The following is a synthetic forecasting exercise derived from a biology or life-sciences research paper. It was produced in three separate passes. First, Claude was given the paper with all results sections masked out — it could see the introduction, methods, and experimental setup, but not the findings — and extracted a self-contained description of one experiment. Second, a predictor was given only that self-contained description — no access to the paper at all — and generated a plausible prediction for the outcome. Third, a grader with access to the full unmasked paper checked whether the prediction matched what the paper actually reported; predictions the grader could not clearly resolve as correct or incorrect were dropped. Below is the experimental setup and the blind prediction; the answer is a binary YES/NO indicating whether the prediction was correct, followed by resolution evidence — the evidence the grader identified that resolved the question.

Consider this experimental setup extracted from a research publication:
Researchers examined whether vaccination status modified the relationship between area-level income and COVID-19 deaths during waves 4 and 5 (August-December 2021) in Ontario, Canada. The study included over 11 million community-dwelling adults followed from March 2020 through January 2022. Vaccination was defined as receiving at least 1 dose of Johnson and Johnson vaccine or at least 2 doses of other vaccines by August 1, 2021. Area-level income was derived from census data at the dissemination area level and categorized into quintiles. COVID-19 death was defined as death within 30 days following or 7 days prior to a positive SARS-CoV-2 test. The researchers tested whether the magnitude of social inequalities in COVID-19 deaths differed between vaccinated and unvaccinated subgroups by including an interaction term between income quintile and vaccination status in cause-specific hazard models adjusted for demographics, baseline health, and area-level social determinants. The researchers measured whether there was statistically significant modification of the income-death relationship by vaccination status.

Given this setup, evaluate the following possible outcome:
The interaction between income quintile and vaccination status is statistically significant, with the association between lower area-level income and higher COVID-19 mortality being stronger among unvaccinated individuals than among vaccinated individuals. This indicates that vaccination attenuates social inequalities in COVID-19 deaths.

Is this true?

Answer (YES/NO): NO